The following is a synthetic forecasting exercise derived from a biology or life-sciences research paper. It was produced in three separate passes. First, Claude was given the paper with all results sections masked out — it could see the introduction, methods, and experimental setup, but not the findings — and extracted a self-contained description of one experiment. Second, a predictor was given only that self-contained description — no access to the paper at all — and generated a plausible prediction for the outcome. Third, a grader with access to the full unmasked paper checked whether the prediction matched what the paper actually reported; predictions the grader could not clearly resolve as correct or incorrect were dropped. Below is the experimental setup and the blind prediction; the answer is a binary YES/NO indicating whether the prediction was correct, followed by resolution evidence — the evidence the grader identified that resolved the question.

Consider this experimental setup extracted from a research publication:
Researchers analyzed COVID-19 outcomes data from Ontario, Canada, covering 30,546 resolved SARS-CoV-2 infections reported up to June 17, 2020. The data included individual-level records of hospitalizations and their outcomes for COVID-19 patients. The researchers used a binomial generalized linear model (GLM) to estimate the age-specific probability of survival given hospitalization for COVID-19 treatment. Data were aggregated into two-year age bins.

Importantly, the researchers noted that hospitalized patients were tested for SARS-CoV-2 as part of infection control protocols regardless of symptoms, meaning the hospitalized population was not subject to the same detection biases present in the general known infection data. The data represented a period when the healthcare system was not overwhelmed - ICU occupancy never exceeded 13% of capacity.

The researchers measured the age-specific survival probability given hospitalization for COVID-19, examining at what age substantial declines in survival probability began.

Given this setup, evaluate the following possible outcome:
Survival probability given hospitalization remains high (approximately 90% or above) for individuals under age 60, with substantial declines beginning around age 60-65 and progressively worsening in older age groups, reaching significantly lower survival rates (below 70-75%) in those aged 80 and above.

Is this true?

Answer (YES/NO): NO